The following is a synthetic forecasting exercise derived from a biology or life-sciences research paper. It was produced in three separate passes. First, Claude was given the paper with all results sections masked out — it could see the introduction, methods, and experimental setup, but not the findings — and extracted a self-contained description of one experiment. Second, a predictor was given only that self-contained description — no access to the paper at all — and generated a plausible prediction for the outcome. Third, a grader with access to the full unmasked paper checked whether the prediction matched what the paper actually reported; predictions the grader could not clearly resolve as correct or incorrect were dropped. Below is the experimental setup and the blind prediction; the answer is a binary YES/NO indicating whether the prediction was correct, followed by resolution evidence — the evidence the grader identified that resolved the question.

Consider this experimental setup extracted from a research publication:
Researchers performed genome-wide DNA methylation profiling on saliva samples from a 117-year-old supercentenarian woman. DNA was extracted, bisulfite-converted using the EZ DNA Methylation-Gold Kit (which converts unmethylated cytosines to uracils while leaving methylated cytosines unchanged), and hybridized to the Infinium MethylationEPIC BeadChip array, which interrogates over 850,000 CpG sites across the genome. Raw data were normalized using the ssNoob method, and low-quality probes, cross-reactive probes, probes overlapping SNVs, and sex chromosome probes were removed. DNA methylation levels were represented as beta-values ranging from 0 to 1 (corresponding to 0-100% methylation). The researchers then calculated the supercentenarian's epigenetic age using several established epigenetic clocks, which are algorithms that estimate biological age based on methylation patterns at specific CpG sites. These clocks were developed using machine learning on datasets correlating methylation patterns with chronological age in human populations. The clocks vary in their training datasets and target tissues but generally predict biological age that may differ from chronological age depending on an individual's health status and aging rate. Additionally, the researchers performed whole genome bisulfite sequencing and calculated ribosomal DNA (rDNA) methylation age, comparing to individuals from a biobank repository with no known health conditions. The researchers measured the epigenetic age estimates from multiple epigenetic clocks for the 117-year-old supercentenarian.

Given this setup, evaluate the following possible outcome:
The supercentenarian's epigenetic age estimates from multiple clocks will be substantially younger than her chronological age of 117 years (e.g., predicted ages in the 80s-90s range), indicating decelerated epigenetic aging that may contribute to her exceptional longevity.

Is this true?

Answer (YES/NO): YES